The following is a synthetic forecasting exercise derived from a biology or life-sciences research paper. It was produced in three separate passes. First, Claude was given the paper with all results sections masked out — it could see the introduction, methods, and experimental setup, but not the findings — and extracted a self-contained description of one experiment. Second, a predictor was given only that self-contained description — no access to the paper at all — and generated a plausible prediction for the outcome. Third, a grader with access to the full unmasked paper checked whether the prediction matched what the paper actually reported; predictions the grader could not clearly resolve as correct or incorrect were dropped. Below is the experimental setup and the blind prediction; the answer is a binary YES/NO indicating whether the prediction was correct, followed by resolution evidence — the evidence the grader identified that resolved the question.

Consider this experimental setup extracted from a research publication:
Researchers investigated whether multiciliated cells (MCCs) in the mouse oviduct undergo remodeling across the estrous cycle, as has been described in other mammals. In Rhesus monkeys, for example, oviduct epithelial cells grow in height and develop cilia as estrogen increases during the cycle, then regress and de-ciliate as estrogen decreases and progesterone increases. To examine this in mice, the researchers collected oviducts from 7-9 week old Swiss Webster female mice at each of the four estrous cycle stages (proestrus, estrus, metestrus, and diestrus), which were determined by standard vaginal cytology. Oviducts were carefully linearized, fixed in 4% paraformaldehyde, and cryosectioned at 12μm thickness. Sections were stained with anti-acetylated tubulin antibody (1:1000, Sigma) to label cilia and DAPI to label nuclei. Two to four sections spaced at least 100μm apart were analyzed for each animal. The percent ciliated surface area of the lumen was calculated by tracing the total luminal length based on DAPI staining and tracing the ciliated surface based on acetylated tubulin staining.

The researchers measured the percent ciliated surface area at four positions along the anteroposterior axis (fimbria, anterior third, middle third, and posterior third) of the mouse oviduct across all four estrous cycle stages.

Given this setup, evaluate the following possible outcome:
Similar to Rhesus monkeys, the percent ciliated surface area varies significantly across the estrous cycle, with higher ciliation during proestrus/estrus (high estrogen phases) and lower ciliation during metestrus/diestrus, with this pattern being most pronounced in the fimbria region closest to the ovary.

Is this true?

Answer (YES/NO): NO